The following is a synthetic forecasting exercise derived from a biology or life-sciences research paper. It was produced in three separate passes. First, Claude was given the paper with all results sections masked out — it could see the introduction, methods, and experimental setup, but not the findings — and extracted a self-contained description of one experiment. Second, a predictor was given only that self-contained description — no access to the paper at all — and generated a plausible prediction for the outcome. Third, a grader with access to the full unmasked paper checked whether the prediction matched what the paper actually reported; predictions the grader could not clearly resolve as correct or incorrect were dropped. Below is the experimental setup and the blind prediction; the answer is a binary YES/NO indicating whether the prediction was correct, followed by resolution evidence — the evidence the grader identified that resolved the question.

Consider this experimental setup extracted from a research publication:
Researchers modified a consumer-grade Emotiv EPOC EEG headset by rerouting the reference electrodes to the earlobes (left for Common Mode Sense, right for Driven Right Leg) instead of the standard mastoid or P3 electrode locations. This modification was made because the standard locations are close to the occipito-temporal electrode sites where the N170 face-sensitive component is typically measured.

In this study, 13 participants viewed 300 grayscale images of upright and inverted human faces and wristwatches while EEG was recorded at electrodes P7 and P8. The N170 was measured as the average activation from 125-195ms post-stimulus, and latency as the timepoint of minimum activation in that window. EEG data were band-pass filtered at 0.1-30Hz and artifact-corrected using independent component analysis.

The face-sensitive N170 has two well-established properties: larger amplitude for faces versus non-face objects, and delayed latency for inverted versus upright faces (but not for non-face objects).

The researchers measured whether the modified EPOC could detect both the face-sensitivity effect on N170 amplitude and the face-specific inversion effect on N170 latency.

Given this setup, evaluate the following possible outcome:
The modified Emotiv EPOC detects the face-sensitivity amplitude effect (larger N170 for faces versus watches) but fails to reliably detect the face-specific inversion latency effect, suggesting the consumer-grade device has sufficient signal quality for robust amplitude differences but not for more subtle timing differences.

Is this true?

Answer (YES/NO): NO